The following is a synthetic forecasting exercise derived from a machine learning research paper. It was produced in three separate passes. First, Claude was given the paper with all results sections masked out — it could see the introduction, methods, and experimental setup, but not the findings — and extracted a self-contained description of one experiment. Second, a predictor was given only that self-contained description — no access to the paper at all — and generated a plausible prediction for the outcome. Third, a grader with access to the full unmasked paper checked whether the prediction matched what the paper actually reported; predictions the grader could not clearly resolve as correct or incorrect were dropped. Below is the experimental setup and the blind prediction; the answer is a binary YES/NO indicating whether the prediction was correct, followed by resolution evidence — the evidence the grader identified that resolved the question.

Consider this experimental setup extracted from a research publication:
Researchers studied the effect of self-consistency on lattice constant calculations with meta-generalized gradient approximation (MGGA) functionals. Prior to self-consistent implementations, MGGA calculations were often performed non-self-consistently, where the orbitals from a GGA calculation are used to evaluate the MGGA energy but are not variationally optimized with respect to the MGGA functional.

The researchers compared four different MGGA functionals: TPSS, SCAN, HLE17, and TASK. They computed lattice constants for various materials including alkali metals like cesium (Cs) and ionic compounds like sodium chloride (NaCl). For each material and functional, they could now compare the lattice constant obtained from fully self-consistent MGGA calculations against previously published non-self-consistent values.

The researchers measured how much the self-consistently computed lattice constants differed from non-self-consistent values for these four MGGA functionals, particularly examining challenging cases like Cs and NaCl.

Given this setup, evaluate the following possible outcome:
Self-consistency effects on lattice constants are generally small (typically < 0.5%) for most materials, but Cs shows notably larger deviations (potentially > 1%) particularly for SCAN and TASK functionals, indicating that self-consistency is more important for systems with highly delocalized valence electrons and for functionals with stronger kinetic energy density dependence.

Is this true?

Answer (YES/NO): NO